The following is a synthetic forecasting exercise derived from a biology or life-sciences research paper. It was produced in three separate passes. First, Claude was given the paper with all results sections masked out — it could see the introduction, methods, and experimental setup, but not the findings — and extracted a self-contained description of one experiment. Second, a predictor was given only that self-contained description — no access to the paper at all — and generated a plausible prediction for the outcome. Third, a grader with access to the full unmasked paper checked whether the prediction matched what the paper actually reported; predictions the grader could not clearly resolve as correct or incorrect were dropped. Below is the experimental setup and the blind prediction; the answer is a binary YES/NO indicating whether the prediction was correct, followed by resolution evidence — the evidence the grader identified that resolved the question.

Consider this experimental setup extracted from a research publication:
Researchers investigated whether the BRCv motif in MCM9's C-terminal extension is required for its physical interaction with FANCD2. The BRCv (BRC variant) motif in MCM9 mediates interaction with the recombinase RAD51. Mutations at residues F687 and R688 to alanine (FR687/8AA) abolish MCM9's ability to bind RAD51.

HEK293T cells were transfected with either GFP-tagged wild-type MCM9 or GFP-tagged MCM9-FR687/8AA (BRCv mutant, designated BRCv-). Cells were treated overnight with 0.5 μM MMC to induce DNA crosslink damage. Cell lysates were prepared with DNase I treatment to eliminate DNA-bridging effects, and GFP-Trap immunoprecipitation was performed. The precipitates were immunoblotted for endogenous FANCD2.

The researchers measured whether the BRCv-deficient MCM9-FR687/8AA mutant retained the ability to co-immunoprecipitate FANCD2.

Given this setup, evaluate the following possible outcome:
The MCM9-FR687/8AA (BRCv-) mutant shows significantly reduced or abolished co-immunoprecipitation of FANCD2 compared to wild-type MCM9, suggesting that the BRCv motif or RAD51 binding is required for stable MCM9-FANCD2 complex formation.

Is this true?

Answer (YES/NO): NO